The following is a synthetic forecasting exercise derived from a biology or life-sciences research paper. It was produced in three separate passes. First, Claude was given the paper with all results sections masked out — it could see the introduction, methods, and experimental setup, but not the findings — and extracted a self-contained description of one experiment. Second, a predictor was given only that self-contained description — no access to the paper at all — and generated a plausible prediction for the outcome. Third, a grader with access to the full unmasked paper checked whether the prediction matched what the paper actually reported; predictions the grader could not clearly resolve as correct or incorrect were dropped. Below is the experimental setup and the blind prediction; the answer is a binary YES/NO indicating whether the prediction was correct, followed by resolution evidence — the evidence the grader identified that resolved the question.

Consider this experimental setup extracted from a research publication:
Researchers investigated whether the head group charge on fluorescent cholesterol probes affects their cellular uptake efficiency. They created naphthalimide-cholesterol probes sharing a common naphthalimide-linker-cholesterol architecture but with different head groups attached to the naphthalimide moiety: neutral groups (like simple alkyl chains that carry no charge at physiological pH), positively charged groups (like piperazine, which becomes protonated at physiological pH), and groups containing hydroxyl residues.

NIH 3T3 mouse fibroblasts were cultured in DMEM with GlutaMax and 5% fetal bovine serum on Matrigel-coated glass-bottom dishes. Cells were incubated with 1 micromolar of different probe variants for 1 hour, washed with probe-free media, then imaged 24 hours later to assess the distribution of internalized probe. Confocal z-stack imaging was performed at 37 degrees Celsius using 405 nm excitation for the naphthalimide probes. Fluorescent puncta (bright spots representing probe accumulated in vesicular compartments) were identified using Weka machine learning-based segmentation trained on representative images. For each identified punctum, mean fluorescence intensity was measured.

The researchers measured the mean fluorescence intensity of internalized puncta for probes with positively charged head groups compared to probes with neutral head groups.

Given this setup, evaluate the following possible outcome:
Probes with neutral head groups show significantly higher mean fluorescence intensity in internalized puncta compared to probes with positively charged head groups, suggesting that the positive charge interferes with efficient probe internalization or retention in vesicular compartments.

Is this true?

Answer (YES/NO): NO